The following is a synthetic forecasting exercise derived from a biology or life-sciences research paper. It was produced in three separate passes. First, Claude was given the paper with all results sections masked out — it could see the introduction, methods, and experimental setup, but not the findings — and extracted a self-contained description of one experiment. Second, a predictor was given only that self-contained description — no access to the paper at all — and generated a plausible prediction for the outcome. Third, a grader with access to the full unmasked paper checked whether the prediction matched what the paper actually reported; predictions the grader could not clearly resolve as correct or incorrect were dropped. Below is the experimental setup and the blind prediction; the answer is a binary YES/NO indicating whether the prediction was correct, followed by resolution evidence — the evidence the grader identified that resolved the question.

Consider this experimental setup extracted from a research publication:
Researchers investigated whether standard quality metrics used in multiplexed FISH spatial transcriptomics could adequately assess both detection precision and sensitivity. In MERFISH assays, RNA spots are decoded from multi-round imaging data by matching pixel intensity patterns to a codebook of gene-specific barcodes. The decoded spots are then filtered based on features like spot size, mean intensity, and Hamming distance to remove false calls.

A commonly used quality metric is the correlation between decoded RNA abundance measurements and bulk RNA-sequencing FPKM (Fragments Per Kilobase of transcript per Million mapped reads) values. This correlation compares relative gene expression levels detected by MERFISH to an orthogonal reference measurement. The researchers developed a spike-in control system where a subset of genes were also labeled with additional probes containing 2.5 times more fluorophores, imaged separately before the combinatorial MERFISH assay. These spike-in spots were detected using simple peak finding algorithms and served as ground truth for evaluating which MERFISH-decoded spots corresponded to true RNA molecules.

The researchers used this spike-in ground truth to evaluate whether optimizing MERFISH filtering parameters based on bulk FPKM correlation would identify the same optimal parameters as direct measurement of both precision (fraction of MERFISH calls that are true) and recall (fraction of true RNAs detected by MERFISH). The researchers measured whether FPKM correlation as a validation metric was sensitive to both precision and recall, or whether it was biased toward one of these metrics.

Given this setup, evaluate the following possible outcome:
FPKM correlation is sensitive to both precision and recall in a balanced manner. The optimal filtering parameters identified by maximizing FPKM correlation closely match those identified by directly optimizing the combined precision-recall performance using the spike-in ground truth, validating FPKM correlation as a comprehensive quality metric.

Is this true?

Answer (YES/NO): NO